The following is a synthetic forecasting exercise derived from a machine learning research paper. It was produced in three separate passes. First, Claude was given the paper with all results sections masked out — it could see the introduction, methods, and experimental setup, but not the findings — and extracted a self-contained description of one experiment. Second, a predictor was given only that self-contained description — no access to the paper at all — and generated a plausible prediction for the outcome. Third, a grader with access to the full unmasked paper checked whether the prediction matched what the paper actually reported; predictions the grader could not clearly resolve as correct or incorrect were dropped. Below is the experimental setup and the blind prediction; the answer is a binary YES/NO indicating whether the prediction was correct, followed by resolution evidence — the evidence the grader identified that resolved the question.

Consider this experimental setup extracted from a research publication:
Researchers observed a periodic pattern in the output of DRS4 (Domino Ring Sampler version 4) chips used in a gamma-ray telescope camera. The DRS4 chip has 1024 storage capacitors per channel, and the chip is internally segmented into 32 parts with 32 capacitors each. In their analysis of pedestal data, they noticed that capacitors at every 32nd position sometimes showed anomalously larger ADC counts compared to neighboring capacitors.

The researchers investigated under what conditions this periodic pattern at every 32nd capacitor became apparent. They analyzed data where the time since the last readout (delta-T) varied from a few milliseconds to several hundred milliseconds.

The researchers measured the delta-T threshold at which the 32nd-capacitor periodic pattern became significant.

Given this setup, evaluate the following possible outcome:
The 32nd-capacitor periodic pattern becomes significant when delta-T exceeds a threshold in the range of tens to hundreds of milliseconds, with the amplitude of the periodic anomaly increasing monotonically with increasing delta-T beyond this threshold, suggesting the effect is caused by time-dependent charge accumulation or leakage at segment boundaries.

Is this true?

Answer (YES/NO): NO